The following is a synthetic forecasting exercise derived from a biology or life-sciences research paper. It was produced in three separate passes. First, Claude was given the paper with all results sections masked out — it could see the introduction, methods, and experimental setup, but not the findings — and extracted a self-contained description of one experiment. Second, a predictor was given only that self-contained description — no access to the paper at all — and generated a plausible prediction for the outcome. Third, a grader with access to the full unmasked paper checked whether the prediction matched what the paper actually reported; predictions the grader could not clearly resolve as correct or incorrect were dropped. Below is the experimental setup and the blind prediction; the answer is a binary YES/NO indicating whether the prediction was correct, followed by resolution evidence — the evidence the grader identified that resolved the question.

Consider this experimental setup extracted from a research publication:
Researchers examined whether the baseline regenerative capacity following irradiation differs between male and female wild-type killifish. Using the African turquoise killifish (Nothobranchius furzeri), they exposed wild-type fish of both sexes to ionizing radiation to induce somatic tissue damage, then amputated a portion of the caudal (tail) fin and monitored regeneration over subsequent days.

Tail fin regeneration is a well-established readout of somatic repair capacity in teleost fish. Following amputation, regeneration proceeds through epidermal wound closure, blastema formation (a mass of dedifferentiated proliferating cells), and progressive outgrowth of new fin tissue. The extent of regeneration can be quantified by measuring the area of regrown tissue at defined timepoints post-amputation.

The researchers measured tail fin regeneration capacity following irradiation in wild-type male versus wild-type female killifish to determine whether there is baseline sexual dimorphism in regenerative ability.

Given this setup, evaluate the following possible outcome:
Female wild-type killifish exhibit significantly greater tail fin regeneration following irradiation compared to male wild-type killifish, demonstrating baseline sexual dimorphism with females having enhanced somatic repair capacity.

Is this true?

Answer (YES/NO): NO